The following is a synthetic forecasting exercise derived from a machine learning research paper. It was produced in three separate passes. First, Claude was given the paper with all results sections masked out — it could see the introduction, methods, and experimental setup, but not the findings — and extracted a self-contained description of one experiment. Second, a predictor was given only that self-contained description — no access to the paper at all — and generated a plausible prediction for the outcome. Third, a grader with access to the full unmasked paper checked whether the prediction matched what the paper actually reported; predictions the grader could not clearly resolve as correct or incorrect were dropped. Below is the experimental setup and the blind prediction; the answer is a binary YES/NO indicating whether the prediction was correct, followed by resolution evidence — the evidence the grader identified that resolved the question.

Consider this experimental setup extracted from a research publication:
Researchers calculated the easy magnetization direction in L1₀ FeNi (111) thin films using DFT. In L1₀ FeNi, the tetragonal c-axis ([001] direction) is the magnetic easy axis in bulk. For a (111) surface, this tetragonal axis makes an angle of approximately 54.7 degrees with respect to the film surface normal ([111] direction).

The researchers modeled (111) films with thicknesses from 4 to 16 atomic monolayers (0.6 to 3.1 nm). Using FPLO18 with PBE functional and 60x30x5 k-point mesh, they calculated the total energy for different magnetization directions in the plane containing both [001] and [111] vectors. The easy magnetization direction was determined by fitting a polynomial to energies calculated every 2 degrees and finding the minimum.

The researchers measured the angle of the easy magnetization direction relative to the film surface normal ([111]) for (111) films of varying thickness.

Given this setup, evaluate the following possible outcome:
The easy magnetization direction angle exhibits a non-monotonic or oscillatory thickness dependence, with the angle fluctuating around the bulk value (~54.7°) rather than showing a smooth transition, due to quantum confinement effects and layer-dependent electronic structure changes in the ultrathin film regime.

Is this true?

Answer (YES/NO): NO